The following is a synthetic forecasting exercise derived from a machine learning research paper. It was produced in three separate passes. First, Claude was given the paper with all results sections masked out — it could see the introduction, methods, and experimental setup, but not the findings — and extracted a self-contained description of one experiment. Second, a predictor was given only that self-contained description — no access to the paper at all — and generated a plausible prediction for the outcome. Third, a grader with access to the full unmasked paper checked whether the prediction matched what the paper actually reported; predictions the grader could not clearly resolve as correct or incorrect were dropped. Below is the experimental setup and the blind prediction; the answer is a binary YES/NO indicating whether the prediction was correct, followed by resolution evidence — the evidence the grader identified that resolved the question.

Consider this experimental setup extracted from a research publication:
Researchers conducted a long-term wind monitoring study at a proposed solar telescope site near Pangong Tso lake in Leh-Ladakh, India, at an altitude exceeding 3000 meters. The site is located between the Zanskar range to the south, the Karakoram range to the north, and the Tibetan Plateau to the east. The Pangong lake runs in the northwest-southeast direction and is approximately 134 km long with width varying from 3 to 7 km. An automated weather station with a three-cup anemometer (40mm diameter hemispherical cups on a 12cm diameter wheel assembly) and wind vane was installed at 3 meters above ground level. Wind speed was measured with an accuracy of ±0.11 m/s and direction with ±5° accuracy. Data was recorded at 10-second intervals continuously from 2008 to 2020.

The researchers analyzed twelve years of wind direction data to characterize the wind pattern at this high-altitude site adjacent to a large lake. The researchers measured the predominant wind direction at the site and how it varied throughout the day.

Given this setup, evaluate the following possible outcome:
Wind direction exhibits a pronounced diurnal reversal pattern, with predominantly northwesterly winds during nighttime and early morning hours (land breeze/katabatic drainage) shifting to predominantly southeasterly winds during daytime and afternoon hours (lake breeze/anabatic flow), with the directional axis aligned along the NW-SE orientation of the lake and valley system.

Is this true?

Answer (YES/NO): NO